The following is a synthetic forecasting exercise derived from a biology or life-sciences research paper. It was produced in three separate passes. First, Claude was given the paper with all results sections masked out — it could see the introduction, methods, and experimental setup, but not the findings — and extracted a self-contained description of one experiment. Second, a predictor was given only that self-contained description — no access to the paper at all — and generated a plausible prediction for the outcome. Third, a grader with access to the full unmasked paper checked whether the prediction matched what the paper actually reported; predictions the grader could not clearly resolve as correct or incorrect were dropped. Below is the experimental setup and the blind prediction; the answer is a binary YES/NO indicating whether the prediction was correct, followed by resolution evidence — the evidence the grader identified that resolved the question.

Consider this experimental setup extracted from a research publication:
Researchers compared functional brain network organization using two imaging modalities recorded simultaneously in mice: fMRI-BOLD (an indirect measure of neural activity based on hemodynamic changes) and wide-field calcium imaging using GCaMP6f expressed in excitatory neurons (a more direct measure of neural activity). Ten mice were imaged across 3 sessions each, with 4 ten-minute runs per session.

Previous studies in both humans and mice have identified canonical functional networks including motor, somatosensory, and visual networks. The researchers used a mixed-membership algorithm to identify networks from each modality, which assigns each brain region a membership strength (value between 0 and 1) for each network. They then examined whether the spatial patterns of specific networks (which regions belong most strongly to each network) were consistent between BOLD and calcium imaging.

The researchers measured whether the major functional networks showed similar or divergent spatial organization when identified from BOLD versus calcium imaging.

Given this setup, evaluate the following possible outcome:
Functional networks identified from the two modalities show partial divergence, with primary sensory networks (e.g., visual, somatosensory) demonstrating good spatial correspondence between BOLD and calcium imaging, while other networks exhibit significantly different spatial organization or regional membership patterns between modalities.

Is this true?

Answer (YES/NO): YES